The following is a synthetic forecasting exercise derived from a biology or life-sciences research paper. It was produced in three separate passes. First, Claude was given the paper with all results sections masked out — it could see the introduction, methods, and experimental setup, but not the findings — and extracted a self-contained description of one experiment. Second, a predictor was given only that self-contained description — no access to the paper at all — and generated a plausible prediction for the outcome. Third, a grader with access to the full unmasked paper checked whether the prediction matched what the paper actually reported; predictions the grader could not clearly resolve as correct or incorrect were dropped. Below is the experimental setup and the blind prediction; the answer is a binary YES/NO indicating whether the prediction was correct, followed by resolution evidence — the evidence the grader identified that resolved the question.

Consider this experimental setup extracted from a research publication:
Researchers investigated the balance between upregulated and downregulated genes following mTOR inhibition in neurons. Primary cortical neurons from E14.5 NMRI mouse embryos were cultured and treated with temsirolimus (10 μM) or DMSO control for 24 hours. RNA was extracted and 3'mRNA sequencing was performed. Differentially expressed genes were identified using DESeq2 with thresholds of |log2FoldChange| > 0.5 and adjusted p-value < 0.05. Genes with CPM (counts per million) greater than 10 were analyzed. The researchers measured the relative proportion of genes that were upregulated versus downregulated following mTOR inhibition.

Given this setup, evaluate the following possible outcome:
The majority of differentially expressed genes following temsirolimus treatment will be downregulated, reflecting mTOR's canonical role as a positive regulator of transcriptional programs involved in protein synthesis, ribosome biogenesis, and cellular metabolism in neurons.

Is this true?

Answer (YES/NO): NO